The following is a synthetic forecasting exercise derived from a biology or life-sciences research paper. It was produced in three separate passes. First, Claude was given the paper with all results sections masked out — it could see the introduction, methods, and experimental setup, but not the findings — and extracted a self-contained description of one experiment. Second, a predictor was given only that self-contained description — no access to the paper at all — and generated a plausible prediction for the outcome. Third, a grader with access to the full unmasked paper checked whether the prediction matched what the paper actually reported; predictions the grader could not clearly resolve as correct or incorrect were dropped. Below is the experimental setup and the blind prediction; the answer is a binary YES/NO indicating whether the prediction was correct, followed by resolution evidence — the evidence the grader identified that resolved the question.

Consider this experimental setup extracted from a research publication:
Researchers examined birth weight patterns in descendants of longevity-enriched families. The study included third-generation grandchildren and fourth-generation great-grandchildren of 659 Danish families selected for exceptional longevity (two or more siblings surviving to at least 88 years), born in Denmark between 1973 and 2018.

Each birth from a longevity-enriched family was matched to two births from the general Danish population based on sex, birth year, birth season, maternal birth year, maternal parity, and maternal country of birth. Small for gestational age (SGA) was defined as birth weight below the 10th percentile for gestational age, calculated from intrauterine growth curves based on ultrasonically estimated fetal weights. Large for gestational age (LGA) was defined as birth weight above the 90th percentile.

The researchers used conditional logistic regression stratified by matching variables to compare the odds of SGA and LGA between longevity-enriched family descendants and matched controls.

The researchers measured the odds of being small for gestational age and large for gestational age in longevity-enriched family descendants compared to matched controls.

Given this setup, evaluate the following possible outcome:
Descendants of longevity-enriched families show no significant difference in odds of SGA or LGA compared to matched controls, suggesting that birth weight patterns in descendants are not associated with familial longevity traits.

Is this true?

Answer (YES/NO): NO